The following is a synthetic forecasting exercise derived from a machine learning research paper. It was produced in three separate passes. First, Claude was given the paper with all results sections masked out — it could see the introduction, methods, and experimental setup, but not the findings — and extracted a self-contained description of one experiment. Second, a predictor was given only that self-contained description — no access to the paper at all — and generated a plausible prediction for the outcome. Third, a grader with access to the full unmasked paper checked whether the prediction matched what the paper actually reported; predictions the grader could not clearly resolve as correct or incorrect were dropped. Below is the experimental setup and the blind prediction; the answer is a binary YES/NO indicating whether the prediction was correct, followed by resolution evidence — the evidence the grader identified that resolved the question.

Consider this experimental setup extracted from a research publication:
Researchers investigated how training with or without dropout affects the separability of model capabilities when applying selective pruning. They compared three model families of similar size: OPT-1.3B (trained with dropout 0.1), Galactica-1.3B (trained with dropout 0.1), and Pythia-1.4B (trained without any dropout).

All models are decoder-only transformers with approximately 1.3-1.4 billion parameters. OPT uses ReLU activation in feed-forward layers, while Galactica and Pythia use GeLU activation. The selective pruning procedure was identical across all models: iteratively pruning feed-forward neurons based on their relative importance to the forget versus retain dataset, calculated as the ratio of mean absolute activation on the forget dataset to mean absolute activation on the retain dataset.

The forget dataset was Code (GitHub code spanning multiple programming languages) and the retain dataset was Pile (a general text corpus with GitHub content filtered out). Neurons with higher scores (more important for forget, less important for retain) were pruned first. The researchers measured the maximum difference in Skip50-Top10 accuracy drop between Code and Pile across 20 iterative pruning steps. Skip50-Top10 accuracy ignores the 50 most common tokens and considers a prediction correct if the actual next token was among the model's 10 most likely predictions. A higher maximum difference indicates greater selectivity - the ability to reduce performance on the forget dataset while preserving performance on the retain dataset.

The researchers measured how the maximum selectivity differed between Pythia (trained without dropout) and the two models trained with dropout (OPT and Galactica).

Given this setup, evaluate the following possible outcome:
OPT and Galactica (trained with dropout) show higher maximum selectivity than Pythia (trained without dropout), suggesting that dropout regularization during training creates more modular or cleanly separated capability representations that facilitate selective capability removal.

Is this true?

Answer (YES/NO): YES